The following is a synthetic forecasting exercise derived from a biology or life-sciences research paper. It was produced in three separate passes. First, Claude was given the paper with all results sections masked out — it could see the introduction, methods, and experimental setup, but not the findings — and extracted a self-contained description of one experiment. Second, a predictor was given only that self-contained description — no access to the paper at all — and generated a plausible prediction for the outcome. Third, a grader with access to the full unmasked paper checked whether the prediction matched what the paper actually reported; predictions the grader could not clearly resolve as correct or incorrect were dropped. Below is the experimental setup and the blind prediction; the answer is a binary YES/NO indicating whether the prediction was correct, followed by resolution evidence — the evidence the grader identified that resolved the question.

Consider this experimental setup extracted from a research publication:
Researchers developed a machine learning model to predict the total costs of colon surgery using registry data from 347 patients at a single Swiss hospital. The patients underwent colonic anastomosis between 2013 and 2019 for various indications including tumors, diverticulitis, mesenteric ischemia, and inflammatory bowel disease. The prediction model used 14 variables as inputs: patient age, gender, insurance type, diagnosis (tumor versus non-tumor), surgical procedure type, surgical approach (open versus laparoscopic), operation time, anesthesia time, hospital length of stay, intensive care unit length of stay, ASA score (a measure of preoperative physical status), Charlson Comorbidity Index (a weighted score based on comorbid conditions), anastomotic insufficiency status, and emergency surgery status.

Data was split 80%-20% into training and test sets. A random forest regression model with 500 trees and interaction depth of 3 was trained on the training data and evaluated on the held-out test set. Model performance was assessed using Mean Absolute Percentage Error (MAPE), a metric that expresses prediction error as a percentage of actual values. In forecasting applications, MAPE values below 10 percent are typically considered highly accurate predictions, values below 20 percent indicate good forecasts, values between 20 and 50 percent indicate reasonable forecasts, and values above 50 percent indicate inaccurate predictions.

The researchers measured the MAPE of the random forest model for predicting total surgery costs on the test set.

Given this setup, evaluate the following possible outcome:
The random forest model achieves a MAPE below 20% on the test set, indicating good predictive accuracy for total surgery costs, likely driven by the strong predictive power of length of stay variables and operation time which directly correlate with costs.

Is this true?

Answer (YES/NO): NO